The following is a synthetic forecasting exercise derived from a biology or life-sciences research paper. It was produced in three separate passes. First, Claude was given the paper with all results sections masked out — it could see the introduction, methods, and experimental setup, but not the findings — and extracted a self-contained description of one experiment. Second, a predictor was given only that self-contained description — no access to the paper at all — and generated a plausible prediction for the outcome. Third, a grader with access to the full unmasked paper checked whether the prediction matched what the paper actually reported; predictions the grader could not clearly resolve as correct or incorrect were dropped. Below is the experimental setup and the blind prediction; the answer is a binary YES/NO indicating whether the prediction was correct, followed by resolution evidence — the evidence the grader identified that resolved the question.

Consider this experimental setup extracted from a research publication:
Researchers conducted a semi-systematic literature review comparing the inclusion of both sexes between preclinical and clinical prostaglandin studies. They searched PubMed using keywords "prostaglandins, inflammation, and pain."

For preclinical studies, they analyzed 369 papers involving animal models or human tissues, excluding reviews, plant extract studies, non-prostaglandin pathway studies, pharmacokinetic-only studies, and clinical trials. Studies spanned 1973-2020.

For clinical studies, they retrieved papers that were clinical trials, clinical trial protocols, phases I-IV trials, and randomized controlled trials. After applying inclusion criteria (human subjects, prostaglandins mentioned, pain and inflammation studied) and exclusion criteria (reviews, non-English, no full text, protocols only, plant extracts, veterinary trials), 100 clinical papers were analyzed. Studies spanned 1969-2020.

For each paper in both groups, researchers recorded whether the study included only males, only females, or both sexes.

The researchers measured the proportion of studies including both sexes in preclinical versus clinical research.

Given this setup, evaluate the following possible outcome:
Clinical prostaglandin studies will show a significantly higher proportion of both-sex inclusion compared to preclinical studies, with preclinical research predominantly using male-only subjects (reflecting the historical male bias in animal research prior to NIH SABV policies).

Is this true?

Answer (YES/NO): YES